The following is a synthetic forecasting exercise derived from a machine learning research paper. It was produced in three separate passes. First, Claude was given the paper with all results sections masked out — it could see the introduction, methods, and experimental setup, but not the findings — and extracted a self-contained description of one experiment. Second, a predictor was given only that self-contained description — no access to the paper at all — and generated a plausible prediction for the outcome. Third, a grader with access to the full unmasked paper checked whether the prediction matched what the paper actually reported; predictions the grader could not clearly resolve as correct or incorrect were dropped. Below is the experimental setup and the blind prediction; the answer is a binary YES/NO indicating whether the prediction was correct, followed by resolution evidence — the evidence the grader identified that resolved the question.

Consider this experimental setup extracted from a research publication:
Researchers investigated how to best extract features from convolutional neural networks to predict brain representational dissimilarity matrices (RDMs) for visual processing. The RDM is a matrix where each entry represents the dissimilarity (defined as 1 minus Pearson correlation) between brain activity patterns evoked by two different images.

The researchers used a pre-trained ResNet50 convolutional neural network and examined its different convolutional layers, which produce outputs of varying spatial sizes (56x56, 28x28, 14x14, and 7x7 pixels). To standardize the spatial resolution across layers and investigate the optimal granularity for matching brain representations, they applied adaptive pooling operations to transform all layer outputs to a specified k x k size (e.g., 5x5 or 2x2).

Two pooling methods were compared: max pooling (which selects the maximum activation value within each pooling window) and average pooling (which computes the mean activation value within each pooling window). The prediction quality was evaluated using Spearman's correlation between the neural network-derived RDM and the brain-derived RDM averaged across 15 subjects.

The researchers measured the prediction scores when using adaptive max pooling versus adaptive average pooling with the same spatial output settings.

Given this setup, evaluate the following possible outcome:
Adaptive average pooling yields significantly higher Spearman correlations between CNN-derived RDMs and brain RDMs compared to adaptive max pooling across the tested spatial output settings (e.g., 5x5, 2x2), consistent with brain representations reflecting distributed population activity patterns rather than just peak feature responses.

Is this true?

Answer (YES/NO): NO